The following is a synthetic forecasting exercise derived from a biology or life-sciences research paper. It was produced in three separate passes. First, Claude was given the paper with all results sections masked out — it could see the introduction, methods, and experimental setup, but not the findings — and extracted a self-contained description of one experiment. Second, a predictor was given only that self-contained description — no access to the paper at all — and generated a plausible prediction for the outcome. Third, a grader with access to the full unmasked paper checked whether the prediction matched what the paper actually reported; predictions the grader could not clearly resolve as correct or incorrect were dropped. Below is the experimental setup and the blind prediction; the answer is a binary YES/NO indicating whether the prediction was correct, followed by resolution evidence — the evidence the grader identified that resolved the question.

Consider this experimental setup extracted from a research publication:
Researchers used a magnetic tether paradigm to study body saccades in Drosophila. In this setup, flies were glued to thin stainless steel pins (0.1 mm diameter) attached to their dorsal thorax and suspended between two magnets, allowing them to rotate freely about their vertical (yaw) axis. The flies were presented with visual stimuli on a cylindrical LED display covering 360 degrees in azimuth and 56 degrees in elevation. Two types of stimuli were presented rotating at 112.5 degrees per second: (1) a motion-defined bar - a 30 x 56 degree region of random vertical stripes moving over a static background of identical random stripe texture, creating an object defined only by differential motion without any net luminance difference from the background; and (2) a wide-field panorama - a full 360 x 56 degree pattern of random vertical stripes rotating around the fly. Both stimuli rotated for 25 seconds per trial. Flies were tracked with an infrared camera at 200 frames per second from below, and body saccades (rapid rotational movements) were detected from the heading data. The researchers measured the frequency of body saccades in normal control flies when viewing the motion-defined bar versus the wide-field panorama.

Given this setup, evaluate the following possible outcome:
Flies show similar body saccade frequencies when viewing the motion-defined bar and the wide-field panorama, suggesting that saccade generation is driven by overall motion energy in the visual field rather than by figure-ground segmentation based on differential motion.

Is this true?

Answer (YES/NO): NO